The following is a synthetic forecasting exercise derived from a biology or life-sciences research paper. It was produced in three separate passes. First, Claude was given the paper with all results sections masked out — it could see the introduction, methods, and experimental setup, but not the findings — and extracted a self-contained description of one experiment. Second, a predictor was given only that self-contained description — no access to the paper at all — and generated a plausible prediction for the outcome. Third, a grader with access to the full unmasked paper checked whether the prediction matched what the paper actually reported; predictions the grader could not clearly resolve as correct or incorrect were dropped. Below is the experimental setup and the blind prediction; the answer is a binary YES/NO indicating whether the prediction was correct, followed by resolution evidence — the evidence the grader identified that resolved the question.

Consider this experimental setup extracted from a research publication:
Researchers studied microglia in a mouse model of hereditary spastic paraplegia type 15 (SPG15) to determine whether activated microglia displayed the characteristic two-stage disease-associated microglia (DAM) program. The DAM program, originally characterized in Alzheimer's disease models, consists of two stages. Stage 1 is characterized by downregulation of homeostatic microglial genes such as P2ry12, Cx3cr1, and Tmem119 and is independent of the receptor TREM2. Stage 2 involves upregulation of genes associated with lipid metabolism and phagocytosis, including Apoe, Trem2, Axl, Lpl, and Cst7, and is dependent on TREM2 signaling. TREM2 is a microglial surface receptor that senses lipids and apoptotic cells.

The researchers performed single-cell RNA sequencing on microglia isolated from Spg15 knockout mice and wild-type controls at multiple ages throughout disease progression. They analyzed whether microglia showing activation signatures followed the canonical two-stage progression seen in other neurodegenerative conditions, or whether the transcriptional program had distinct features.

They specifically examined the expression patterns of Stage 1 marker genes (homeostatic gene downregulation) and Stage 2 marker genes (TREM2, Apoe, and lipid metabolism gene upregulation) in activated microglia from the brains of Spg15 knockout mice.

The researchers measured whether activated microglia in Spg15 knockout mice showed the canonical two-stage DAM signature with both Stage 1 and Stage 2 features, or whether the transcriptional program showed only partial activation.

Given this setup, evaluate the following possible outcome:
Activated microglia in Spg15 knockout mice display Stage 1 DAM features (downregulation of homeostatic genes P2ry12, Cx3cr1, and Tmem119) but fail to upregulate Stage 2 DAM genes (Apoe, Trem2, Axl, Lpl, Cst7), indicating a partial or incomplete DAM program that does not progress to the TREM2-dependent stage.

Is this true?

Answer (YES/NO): NO